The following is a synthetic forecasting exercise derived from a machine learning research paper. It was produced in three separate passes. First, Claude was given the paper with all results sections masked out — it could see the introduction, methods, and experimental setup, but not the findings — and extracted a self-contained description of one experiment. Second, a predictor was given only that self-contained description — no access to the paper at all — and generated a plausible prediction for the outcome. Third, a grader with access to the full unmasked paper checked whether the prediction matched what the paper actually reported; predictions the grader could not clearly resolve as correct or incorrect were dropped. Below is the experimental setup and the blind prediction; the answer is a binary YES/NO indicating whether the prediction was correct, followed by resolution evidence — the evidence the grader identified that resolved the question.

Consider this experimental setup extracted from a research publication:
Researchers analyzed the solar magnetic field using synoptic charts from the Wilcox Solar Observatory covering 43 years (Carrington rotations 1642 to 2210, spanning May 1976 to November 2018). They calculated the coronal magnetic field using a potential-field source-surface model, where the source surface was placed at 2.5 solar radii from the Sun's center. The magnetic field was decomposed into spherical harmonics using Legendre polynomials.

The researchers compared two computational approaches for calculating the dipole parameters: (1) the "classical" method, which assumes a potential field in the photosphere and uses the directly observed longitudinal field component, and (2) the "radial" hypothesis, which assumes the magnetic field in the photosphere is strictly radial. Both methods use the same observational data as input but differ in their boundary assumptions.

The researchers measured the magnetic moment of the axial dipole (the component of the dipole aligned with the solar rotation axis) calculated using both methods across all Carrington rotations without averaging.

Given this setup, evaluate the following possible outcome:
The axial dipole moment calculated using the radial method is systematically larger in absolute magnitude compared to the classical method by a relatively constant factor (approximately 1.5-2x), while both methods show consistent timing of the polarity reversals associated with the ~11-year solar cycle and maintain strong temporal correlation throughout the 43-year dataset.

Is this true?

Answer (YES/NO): NO